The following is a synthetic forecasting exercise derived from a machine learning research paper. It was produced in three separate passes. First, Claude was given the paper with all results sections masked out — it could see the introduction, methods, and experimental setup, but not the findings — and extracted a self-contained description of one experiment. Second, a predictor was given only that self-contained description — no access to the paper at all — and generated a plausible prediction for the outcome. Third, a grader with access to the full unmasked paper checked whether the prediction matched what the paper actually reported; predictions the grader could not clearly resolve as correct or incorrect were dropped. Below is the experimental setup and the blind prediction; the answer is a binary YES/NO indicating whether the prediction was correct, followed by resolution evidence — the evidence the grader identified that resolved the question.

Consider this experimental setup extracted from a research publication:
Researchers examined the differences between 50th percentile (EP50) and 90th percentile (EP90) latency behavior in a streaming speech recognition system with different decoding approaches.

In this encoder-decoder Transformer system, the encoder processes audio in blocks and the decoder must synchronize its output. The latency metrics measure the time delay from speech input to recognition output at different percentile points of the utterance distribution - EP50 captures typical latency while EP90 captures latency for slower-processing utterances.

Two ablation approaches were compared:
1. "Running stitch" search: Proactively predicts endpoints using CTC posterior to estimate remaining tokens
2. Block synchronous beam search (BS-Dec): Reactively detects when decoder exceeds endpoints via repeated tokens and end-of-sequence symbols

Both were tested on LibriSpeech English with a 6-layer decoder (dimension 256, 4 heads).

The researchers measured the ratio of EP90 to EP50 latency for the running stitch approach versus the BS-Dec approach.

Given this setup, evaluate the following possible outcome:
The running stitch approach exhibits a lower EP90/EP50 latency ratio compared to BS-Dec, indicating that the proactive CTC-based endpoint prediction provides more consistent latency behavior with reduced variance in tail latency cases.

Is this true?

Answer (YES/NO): YES